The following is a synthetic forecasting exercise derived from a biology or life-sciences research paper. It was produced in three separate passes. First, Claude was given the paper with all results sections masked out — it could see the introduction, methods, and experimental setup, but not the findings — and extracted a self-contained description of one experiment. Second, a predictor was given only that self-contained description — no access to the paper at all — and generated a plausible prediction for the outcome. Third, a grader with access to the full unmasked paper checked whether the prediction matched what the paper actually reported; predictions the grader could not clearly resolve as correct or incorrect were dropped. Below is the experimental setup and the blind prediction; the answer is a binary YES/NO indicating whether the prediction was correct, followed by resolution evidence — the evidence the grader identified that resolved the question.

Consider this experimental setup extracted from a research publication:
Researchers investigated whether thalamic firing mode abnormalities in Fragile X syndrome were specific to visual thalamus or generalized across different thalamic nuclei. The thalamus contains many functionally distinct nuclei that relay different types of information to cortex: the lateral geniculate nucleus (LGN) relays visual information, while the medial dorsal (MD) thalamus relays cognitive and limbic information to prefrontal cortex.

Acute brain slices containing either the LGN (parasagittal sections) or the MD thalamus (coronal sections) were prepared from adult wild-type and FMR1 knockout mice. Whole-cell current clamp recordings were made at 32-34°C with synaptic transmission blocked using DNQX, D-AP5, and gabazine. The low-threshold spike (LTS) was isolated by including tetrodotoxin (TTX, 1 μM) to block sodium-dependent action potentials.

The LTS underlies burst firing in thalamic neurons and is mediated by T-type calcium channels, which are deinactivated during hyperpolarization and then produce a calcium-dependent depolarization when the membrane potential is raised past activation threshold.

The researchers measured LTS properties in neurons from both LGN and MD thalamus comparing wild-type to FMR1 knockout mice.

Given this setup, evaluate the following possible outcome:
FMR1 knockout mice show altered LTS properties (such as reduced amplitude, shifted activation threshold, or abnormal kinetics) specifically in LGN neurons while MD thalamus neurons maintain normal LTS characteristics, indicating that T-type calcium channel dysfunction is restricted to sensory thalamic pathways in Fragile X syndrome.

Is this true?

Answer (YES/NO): NO